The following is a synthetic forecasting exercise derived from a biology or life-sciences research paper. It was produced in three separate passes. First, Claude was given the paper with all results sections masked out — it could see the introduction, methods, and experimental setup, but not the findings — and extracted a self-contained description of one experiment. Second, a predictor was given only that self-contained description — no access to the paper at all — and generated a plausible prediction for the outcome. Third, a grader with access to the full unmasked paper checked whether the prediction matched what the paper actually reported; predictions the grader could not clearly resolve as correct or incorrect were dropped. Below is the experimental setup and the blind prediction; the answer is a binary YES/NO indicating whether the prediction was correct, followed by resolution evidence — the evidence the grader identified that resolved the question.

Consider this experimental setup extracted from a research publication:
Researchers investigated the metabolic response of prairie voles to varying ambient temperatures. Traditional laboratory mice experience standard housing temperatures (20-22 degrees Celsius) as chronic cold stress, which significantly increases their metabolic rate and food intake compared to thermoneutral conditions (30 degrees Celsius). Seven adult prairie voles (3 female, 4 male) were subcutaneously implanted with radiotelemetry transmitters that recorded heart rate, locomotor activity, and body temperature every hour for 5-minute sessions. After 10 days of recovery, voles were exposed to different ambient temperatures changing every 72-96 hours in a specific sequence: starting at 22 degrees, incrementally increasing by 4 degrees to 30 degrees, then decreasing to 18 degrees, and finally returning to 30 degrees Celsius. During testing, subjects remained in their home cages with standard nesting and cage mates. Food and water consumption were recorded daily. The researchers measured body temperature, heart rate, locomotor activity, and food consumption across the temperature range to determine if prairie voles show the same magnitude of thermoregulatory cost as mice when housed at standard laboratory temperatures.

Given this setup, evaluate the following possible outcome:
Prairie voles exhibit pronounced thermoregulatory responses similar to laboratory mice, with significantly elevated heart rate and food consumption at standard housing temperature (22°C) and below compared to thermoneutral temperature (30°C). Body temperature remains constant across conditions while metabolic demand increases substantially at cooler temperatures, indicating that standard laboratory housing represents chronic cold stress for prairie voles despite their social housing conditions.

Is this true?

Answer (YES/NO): NO